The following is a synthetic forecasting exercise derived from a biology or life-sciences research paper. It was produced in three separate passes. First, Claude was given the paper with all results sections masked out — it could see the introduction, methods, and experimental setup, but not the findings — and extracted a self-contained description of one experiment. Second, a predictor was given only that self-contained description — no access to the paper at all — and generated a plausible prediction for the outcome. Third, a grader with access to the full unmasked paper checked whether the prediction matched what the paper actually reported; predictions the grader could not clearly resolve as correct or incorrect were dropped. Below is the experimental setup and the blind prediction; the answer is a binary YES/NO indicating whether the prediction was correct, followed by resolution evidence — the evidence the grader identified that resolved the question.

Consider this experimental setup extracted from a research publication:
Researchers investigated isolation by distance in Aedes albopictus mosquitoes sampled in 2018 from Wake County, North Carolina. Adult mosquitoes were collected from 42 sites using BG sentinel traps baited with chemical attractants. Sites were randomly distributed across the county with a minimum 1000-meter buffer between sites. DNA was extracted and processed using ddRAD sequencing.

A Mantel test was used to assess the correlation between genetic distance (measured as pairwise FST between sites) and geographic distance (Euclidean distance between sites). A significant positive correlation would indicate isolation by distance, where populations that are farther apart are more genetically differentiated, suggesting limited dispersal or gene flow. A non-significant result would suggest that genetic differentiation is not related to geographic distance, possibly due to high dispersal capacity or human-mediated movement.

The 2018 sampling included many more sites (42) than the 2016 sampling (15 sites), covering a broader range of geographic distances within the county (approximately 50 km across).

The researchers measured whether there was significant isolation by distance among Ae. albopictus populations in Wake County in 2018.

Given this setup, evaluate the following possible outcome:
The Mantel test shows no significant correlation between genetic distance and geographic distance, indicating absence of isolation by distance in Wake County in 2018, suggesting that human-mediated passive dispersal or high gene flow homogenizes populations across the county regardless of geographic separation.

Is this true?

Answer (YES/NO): YES